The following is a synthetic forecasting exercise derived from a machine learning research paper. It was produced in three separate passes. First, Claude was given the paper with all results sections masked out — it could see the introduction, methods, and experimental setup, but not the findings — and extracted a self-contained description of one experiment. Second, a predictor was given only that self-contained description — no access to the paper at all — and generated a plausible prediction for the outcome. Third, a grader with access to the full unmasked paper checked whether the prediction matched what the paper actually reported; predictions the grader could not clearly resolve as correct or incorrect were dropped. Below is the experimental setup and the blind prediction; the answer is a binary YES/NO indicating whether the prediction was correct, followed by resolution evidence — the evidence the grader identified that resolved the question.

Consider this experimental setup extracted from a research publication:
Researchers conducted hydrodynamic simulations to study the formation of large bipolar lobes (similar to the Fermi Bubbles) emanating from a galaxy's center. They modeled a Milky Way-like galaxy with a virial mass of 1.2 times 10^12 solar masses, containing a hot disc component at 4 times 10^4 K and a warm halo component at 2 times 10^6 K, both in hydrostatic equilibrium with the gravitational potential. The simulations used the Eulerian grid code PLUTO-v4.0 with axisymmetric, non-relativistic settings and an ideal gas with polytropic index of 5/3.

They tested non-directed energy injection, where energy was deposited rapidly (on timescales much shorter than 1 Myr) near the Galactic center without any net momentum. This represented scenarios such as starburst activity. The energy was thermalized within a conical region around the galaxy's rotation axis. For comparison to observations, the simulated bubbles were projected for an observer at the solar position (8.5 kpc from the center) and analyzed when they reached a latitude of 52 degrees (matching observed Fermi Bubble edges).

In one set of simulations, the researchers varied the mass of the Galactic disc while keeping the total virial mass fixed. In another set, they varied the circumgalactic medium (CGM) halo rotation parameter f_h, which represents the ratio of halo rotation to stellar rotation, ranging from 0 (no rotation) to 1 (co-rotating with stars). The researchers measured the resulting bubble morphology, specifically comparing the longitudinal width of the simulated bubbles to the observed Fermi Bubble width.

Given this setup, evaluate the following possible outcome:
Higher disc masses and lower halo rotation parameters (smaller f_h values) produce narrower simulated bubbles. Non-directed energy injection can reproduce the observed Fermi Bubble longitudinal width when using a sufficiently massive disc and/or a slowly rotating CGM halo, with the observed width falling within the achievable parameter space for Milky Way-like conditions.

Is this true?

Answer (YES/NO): NO